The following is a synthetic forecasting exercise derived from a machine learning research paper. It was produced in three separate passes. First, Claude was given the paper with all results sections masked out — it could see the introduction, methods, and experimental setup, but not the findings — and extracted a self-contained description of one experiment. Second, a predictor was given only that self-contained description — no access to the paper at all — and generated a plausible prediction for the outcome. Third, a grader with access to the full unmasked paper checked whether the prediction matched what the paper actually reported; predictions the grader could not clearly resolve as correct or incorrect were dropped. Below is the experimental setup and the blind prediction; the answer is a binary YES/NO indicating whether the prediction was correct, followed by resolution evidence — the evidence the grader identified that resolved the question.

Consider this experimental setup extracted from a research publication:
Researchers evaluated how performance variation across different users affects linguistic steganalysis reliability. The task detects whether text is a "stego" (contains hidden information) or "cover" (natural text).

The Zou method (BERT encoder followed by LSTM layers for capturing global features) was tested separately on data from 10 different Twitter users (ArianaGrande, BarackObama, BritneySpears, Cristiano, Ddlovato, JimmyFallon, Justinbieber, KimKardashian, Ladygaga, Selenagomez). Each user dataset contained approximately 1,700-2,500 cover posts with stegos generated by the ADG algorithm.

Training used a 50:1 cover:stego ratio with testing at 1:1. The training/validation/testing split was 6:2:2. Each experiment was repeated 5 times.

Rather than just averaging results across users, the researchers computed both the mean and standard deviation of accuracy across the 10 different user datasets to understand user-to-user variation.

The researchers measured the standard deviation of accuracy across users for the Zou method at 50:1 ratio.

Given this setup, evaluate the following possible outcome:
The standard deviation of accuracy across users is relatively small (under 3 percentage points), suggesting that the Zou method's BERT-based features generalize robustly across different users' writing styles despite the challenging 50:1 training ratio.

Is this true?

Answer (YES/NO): NO